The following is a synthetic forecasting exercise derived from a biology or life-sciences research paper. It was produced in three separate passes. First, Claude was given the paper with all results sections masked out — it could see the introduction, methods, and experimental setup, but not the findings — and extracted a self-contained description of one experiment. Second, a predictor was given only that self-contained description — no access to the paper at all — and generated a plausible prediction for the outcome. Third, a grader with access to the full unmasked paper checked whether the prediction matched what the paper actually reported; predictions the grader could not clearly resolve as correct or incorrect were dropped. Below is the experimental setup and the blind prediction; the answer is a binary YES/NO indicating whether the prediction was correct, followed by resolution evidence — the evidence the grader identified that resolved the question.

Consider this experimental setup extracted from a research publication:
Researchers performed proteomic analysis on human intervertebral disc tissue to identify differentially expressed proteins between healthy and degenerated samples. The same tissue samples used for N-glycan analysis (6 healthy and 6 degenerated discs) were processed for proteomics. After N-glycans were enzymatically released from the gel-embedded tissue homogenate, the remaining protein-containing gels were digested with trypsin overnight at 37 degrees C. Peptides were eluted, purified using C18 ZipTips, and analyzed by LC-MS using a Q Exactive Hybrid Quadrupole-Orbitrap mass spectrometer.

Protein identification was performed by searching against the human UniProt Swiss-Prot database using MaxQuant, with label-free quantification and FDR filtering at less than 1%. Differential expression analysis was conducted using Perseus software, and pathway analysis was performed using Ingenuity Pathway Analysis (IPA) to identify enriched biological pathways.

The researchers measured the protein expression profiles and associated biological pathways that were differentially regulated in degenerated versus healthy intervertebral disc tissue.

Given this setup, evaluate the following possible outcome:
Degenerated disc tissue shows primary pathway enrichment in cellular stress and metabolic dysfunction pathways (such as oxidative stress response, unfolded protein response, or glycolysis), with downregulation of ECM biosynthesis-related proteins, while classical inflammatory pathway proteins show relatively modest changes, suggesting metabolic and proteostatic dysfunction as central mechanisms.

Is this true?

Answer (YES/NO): NO